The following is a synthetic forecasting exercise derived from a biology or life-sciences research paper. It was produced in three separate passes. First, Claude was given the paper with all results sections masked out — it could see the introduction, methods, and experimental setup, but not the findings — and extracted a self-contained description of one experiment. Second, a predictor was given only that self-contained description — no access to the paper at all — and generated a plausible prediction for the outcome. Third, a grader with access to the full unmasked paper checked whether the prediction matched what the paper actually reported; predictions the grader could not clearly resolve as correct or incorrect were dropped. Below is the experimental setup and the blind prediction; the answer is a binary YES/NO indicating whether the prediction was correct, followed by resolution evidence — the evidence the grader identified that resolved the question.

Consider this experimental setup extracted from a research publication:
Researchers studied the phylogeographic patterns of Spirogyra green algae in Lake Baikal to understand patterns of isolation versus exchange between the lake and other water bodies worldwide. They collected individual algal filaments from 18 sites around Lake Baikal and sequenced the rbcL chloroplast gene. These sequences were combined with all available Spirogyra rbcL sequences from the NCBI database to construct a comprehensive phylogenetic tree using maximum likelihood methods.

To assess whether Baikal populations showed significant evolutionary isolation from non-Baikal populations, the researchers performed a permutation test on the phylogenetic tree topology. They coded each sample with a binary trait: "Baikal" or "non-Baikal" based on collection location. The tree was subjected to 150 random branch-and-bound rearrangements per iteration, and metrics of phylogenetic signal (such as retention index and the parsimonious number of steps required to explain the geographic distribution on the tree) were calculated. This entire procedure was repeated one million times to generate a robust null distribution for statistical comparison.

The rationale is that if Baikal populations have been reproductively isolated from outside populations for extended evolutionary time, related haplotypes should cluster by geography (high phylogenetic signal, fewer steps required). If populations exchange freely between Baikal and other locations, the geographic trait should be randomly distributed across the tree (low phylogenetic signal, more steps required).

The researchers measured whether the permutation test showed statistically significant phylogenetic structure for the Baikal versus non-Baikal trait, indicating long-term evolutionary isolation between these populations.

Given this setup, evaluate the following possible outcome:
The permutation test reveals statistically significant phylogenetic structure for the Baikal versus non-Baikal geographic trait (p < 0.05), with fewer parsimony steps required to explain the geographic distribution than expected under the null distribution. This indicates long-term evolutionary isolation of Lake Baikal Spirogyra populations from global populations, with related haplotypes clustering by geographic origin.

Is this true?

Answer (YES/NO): YES